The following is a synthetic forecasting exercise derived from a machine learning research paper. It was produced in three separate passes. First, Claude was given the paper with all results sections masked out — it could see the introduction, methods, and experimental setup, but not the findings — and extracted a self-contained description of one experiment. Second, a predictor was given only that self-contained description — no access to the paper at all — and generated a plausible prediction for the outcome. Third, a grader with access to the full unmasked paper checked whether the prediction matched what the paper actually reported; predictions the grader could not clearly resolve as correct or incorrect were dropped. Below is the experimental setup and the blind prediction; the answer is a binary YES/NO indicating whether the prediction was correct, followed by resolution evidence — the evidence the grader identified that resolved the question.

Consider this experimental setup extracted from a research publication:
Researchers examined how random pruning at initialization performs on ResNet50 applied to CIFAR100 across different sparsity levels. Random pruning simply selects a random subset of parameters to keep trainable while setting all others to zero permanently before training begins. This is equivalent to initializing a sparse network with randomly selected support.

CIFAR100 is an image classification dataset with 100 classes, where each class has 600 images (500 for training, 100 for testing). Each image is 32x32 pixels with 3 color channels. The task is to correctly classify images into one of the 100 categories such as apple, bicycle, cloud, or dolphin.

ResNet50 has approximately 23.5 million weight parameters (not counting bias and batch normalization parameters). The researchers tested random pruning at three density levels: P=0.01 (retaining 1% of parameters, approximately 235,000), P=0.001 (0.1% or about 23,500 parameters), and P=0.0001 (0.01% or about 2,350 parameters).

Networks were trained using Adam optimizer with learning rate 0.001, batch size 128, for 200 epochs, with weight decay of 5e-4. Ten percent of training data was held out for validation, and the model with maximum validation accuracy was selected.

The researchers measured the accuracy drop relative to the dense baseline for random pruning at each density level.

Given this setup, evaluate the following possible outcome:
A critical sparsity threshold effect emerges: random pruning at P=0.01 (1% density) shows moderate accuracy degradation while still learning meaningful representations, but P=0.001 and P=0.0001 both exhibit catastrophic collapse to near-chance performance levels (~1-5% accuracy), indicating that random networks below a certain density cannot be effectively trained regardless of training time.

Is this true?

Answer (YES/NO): NO